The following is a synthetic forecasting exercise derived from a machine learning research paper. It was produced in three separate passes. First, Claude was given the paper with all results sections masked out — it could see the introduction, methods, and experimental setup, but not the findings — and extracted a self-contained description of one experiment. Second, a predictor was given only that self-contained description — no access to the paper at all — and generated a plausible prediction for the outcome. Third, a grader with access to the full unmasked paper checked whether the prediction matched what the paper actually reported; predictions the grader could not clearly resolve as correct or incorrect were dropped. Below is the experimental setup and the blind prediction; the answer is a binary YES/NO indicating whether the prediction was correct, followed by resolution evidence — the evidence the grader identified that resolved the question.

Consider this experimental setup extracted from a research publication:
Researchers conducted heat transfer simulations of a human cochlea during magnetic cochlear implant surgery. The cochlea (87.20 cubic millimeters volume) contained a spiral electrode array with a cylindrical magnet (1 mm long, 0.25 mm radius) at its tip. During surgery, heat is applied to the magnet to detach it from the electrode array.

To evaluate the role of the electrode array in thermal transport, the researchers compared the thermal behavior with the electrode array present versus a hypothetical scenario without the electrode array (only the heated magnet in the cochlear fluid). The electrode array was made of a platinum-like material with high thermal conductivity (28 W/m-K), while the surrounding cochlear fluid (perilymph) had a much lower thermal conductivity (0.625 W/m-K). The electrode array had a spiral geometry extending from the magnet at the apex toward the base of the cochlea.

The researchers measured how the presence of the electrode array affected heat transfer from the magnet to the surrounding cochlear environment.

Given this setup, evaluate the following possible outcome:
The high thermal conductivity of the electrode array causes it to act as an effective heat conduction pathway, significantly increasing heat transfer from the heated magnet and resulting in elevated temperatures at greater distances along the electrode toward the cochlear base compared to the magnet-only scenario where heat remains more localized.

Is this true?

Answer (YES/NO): YES